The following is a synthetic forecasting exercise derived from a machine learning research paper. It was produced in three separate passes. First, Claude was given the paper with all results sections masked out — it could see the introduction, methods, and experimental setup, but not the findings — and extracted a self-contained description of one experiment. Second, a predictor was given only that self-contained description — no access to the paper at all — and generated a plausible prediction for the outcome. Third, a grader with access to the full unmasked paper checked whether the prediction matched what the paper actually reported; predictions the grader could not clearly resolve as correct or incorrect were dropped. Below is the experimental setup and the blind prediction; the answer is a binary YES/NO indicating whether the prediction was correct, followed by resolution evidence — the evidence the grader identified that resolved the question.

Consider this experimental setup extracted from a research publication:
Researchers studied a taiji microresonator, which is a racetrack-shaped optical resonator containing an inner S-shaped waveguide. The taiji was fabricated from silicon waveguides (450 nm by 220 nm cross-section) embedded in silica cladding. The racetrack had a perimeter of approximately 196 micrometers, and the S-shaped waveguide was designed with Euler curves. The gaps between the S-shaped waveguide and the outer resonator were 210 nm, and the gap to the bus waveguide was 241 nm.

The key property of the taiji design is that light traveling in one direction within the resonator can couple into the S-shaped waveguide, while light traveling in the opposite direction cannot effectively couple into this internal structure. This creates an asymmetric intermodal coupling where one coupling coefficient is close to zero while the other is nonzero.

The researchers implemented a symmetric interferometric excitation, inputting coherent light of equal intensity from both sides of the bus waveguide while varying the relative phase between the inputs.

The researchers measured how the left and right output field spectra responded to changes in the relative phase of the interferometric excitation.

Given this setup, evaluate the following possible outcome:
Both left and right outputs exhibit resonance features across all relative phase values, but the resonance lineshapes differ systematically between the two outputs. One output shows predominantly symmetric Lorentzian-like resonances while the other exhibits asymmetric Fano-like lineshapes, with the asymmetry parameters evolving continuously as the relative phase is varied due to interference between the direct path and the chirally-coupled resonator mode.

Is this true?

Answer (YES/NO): NO